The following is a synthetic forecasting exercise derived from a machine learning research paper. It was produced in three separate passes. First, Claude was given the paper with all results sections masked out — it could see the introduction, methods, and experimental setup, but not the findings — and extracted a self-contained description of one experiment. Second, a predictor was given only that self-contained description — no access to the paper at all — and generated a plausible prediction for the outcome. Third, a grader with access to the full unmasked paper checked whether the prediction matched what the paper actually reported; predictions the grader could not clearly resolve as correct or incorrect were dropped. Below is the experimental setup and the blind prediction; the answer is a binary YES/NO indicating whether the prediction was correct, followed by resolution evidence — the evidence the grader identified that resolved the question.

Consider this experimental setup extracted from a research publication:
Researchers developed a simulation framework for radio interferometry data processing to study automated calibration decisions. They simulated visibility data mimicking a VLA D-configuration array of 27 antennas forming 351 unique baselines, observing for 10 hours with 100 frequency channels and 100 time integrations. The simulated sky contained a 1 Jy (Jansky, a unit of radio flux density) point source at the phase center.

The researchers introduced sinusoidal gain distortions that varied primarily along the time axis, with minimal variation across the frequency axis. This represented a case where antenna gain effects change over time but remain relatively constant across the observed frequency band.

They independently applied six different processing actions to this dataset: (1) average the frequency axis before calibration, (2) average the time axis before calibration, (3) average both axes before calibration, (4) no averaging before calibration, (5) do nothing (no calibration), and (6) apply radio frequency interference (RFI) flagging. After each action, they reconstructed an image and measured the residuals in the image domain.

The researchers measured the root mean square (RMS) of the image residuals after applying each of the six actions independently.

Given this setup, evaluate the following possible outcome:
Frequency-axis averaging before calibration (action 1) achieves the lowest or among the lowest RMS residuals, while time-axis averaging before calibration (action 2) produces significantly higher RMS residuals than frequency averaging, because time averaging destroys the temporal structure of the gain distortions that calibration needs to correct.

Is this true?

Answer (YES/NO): YES